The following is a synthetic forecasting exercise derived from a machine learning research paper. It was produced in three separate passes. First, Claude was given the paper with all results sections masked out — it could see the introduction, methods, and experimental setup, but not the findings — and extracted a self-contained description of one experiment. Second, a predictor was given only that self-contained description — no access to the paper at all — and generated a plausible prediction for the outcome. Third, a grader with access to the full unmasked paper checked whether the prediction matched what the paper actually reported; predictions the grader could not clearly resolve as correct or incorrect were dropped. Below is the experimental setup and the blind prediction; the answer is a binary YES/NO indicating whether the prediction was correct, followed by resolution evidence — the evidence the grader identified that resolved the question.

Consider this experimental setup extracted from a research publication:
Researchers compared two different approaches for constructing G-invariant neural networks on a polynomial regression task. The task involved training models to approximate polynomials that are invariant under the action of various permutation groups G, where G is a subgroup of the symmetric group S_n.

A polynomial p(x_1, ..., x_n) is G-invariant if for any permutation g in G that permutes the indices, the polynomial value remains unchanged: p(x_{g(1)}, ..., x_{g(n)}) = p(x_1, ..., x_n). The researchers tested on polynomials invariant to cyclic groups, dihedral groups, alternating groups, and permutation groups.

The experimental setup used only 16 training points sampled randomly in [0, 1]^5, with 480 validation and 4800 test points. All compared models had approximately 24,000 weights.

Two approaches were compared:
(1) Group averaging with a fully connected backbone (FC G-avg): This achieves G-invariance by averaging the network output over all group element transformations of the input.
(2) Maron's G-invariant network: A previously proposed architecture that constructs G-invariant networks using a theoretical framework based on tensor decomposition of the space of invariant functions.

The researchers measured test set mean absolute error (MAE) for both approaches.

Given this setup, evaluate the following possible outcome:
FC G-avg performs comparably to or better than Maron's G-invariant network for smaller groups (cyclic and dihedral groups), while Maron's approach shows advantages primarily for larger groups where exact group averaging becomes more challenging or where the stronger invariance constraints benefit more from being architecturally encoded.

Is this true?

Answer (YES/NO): NO